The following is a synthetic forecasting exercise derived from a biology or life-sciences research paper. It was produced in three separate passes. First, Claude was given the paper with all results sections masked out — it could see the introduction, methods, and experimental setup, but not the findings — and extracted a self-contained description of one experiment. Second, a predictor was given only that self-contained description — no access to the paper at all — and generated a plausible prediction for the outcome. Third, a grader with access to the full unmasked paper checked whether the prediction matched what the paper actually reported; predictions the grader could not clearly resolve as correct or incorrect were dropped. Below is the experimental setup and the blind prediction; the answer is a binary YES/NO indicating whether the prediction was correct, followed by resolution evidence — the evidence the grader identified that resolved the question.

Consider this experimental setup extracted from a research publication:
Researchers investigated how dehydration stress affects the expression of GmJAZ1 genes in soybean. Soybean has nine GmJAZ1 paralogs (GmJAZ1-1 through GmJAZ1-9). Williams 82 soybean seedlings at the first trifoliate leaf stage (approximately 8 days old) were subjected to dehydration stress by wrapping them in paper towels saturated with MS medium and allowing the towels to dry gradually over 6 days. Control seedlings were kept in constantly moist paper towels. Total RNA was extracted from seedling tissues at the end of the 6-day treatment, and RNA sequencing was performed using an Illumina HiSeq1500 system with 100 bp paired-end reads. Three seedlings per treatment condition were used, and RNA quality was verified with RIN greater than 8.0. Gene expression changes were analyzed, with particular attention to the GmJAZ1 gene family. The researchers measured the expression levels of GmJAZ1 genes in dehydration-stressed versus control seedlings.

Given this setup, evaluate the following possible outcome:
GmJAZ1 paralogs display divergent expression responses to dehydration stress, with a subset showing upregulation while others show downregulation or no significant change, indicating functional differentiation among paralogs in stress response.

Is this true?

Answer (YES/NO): YES